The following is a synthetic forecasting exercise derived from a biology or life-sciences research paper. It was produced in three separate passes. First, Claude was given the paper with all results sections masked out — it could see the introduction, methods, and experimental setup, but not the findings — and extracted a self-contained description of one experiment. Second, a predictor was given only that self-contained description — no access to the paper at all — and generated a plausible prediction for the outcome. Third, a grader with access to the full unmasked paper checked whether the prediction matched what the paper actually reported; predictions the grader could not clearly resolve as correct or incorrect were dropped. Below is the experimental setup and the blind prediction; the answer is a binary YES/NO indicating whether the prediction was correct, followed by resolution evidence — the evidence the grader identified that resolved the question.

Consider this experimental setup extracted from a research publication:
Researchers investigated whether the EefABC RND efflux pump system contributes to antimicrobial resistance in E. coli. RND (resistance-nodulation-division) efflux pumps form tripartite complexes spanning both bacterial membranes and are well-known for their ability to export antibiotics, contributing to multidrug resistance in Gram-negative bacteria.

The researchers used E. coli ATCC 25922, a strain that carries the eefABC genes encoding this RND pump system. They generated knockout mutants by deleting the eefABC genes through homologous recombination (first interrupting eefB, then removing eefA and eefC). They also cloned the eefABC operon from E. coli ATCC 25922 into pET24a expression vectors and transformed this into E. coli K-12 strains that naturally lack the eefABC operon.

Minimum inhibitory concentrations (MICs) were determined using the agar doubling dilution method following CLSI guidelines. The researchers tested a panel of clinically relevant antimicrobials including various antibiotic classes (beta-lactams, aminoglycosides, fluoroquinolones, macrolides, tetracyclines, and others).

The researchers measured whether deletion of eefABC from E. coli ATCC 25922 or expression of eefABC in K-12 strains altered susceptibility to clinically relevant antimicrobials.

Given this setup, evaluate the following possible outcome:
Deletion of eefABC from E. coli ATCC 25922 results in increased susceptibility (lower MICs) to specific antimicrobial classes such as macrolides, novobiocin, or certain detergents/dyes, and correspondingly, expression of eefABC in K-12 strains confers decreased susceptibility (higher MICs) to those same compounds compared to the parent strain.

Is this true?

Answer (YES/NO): NO